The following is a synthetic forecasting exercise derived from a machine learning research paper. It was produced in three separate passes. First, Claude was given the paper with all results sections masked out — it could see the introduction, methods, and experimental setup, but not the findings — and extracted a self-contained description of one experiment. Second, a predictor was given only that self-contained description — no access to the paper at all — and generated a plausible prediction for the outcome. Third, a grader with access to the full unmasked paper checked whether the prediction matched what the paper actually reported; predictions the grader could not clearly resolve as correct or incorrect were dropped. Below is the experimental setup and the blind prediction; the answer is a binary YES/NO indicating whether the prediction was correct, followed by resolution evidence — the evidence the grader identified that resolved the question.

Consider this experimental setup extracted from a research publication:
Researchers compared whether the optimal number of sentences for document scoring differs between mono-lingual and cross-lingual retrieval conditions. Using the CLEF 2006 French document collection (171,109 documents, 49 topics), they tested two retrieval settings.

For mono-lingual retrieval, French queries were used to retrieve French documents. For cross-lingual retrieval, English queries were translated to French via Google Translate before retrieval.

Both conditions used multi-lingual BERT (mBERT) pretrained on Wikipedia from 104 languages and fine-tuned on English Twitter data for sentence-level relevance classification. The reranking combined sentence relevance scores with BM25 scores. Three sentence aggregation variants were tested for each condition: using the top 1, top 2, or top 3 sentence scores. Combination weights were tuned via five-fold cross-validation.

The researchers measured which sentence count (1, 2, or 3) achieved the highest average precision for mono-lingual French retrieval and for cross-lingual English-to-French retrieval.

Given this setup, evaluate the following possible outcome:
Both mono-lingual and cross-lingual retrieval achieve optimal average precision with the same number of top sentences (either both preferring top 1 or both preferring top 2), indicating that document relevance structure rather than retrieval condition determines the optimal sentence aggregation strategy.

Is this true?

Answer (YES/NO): NO